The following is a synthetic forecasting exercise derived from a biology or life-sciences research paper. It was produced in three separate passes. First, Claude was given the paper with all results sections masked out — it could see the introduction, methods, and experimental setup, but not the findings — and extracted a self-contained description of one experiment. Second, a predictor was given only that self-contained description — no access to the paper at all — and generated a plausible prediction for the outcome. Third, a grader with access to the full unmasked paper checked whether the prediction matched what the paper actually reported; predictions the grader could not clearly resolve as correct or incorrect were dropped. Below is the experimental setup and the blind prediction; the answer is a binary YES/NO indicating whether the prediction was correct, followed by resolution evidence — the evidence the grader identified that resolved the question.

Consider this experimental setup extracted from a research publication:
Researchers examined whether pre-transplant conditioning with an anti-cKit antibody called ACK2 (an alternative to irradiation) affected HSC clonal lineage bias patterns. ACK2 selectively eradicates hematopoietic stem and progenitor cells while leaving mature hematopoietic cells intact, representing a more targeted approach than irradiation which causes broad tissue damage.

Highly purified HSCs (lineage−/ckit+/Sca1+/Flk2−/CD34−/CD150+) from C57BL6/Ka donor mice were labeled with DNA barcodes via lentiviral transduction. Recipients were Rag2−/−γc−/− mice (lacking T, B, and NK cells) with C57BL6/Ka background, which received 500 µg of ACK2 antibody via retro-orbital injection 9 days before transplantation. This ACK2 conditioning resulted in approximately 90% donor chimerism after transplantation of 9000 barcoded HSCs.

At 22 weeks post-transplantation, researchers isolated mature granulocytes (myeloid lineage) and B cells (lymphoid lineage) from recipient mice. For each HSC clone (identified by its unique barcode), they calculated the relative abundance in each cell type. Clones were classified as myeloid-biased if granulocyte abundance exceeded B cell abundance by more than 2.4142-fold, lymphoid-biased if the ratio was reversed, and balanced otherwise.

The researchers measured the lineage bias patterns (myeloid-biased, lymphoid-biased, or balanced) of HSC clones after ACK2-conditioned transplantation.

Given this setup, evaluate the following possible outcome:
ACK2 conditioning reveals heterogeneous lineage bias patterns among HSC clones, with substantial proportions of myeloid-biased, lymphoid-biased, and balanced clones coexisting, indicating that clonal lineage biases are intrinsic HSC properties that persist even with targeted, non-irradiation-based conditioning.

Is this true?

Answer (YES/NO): NO